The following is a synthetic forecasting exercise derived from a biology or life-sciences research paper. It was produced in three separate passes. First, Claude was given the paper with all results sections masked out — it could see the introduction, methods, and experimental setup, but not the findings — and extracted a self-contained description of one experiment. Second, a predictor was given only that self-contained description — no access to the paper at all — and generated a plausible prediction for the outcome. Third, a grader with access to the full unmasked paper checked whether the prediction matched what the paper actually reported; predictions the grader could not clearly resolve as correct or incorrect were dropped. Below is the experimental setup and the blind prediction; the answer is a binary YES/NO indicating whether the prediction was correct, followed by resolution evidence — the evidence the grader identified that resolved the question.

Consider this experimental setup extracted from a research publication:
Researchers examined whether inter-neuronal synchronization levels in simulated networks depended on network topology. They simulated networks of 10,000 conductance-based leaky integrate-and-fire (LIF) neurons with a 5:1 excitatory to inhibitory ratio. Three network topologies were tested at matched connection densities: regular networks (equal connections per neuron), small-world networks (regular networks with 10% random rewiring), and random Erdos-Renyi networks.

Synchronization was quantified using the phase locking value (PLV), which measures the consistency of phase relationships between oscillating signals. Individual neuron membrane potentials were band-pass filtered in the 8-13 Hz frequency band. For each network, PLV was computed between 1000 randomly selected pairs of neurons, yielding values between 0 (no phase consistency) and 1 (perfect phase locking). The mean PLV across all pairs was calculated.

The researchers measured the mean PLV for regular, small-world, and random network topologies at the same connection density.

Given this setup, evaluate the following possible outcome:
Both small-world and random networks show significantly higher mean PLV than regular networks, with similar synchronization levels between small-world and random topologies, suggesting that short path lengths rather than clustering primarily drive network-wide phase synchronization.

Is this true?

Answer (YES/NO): NO